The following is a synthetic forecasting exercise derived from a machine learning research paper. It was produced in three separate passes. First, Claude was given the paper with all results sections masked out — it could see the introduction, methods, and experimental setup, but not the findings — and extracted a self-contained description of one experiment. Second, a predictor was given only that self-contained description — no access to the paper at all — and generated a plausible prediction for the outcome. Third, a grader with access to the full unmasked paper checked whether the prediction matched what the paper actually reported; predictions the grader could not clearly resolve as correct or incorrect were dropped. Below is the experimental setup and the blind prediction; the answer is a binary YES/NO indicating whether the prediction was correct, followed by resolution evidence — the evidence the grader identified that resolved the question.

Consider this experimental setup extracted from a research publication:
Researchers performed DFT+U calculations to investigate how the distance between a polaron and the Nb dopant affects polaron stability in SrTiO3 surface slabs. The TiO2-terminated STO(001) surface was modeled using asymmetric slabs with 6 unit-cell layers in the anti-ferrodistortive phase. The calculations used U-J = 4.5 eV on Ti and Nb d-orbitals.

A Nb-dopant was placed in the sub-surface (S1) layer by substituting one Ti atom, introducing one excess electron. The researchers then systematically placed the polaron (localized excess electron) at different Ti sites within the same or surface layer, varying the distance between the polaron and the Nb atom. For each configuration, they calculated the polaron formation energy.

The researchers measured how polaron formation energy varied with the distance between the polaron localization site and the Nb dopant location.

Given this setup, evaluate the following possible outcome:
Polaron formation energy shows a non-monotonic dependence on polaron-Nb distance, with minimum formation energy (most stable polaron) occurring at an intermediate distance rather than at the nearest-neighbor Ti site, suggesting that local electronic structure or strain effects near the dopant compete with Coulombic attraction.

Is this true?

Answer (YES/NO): NO